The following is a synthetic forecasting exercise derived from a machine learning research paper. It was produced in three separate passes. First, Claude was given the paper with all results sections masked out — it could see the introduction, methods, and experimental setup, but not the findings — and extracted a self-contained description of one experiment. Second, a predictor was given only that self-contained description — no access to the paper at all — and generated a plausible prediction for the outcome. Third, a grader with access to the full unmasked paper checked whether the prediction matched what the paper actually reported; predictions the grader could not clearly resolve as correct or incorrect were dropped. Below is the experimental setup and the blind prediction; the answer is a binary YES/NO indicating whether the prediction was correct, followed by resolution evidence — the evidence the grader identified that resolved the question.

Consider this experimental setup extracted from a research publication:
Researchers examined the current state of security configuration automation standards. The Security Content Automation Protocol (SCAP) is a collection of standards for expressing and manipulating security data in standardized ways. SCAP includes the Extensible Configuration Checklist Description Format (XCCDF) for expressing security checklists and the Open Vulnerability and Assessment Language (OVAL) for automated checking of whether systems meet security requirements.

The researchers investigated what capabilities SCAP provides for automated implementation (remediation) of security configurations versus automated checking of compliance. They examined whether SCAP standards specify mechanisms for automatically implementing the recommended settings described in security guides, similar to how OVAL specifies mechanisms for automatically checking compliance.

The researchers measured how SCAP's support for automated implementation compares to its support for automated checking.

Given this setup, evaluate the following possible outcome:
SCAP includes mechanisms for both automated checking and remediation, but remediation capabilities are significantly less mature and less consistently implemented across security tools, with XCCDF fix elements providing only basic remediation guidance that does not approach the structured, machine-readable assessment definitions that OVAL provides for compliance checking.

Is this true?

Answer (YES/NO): NO